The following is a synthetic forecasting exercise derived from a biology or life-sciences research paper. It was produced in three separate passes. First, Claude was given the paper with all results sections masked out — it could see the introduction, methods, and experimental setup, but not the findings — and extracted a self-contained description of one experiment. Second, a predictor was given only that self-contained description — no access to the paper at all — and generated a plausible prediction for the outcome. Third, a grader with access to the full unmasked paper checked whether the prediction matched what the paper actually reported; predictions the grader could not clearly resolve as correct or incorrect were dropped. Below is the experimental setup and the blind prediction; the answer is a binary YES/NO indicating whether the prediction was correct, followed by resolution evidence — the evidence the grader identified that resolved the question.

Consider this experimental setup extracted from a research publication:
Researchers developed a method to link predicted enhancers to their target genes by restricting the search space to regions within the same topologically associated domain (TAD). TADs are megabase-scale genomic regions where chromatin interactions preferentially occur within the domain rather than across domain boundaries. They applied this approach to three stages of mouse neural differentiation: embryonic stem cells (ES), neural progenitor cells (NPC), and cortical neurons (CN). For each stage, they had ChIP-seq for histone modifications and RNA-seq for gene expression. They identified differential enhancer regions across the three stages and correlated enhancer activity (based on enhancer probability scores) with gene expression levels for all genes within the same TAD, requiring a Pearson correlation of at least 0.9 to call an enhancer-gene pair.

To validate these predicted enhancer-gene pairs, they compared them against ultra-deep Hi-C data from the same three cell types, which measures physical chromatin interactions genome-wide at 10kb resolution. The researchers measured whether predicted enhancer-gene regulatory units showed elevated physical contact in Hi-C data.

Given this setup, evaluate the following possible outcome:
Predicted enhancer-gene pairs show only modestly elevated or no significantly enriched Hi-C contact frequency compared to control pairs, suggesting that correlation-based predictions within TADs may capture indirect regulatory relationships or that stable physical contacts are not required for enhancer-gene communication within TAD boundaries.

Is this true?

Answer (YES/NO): NO